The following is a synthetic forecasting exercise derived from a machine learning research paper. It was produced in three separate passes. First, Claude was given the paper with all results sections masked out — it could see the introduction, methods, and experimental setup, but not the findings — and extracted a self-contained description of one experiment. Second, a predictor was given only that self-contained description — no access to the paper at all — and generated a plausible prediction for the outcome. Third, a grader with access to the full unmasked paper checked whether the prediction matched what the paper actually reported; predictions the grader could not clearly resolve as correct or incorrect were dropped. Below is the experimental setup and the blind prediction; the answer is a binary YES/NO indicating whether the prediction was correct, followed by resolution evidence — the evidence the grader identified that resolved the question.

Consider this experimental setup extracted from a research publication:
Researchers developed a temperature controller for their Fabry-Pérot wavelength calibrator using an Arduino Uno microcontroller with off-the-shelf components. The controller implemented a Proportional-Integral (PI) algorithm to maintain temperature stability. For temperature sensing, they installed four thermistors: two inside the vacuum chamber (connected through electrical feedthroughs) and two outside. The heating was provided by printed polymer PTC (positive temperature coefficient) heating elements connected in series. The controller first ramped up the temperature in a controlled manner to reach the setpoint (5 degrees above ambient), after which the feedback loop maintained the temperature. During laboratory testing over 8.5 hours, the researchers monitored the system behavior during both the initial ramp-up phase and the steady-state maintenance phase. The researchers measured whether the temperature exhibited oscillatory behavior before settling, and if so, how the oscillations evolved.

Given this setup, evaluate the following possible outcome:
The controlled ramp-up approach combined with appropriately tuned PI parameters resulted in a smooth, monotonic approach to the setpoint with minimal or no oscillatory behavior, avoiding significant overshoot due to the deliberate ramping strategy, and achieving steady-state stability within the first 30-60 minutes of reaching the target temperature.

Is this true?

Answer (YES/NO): NO